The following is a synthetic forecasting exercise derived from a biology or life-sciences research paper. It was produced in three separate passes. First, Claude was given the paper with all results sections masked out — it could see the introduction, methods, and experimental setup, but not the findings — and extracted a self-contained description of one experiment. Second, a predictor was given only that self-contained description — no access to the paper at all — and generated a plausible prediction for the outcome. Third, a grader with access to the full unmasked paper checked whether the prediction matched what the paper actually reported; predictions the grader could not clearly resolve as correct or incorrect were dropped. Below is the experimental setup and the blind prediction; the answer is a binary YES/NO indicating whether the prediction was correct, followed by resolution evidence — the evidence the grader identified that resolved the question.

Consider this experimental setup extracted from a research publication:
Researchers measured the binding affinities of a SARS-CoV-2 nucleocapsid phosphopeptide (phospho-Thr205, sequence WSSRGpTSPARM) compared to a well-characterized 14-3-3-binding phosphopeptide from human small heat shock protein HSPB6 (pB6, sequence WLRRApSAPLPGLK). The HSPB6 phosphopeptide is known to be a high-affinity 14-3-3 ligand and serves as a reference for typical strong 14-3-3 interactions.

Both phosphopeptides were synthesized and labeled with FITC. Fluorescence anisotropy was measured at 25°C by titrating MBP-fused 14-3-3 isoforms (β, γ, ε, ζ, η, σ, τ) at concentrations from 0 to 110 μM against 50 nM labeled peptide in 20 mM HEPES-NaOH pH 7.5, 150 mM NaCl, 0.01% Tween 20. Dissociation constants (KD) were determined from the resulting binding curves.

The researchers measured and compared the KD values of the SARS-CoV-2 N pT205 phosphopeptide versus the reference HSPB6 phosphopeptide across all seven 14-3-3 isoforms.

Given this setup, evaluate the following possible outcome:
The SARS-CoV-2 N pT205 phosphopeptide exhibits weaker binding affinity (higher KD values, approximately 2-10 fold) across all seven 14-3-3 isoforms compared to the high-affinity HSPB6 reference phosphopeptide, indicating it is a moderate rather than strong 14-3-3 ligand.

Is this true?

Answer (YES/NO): NO